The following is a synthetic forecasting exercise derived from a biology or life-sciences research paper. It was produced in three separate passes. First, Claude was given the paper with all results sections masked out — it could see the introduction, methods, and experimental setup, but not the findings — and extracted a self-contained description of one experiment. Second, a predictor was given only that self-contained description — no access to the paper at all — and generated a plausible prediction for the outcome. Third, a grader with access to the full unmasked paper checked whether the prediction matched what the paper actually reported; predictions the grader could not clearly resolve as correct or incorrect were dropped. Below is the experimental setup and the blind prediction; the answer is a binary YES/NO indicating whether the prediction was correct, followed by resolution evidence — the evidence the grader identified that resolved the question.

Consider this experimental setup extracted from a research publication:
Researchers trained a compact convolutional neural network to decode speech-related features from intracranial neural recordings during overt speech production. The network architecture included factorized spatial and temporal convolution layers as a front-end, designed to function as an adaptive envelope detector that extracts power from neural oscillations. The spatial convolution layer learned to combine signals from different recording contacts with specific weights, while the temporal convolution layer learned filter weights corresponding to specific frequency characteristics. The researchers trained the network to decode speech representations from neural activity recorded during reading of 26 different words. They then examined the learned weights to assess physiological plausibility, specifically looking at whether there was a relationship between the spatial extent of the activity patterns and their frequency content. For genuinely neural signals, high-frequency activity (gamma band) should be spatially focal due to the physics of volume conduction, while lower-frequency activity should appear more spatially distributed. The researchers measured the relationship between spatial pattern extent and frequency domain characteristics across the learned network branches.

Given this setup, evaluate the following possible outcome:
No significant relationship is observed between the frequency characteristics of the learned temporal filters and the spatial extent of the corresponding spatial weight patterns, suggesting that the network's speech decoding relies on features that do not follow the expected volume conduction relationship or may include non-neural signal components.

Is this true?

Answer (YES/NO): NO